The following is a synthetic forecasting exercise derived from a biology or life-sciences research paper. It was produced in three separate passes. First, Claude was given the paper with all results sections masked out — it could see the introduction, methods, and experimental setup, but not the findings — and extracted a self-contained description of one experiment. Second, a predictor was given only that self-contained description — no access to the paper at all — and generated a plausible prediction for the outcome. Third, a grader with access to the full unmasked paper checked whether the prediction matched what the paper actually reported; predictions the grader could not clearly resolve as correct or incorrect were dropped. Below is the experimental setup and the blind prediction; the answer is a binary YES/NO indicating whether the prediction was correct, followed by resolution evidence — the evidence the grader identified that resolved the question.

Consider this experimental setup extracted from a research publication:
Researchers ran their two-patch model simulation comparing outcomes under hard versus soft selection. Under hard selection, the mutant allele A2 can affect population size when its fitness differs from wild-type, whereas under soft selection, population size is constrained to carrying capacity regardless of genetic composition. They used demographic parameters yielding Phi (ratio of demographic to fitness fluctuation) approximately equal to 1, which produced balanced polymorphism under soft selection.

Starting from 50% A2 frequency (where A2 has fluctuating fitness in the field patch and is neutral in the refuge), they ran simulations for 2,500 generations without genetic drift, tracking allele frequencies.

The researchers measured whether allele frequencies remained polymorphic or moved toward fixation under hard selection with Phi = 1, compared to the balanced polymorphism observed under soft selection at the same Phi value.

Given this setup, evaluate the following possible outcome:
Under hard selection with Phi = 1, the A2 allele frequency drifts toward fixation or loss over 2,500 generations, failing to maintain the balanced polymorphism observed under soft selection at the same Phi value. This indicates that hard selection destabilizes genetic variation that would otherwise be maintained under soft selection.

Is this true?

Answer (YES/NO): YES